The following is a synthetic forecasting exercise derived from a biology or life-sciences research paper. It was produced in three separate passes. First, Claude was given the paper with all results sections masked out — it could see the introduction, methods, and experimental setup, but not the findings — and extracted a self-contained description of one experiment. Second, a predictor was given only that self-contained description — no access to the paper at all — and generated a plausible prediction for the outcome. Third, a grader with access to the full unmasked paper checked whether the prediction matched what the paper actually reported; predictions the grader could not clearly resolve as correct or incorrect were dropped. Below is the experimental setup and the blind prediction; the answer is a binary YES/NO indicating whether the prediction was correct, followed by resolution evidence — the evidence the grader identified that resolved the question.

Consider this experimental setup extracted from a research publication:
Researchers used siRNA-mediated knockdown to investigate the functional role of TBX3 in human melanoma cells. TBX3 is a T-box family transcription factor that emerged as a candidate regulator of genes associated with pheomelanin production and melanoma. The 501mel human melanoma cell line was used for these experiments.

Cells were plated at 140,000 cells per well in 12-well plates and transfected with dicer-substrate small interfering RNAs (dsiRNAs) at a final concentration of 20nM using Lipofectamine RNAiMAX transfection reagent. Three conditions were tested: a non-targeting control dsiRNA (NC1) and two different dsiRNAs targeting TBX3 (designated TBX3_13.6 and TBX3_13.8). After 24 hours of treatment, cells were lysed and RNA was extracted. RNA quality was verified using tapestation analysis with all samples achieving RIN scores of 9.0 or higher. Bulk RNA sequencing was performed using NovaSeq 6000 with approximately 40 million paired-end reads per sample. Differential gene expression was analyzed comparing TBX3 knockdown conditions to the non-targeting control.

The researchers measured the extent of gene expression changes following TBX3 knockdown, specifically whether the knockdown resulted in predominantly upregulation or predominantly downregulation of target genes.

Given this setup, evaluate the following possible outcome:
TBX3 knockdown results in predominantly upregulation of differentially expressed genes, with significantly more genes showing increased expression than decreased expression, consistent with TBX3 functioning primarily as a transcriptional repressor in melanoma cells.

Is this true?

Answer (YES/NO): NO